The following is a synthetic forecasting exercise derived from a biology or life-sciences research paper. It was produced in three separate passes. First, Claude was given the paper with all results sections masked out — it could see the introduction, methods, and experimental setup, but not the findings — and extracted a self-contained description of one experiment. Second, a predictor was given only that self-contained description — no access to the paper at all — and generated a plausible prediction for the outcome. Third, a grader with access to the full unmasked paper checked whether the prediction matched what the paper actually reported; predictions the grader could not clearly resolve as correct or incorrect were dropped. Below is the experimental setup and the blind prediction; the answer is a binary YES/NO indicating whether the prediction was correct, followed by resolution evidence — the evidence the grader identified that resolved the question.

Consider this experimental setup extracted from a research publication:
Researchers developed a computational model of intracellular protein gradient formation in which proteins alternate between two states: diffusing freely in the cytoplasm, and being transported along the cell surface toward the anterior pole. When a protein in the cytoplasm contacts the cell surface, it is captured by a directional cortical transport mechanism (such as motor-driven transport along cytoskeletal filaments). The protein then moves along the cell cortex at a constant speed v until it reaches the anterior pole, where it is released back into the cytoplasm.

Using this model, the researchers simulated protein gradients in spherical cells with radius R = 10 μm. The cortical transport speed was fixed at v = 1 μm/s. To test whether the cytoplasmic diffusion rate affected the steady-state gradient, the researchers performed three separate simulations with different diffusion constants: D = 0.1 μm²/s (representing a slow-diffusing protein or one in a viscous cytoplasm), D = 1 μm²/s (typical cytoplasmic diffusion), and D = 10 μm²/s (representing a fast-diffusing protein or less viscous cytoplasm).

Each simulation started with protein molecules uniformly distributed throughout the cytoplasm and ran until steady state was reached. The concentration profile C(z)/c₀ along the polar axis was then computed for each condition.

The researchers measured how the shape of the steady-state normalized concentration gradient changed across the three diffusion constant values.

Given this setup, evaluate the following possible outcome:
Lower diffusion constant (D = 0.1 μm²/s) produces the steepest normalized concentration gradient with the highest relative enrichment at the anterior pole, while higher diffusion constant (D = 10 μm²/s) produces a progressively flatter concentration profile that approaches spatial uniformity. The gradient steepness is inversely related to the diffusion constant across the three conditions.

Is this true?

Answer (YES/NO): NO